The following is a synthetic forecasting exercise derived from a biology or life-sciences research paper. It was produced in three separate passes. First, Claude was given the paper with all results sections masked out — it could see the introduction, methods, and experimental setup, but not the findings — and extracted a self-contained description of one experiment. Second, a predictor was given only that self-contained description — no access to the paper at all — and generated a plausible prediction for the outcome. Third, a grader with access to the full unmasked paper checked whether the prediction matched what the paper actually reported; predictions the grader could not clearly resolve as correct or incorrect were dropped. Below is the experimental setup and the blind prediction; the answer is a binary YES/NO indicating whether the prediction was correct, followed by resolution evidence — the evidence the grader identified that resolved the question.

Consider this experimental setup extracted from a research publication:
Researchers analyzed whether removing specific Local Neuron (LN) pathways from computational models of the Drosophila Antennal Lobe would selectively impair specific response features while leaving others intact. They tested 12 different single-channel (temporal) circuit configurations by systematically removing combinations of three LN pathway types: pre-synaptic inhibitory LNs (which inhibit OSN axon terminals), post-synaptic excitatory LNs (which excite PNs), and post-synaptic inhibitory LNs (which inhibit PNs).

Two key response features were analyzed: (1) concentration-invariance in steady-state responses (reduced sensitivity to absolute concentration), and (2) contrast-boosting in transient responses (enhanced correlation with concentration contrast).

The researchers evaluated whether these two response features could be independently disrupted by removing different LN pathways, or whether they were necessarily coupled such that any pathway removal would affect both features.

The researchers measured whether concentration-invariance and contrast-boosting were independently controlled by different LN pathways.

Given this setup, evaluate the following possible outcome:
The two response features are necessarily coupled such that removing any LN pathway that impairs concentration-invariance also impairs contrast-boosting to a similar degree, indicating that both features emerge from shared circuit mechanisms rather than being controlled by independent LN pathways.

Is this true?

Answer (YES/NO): NO